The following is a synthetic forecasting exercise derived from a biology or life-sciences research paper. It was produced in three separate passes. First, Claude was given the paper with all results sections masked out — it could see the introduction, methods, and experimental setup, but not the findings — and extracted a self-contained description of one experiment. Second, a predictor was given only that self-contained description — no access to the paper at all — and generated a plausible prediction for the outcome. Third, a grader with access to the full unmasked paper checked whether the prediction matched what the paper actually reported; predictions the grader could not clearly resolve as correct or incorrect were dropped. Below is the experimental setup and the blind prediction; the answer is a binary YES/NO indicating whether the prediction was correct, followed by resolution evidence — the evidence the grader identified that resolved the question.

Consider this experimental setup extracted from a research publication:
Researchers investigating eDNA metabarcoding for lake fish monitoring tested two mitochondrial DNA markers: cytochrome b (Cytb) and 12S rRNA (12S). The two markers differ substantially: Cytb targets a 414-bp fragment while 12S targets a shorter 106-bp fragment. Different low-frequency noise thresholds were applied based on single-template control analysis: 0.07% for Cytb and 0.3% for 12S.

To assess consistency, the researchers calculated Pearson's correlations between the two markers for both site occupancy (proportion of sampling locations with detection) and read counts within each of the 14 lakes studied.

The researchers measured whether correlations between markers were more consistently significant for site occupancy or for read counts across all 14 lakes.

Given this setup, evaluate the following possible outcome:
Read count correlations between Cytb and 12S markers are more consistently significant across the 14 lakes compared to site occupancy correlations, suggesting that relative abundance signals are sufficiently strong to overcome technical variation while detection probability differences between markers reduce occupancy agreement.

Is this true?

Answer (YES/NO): NO